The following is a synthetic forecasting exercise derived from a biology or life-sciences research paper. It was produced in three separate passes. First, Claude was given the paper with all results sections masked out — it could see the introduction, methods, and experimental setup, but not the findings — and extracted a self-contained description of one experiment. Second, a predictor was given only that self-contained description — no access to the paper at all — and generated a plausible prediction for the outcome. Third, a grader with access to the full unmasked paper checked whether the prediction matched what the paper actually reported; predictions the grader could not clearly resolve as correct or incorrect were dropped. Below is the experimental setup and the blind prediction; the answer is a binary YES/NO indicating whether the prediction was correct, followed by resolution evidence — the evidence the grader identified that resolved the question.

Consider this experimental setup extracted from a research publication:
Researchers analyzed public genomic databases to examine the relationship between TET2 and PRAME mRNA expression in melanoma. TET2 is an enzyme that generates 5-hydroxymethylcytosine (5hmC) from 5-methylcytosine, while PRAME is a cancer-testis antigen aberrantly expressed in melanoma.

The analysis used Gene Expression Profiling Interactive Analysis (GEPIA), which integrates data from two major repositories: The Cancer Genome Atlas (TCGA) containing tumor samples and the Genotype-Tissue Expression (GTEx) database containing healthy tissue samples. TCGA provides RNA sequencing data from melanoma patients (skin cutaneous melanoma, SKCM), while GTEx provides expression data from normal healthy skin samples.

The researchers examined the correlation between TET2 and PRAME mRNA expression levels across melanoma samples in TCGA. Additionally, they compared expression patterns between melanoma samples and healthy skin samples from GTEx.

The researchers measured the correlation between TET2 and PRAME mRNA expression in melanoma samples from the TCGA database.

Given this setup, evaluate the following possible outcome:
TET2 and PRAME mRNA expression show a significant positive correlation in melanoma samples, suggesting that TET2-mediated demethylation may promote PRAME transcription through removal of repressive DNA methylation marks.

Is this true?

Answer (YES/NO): NO